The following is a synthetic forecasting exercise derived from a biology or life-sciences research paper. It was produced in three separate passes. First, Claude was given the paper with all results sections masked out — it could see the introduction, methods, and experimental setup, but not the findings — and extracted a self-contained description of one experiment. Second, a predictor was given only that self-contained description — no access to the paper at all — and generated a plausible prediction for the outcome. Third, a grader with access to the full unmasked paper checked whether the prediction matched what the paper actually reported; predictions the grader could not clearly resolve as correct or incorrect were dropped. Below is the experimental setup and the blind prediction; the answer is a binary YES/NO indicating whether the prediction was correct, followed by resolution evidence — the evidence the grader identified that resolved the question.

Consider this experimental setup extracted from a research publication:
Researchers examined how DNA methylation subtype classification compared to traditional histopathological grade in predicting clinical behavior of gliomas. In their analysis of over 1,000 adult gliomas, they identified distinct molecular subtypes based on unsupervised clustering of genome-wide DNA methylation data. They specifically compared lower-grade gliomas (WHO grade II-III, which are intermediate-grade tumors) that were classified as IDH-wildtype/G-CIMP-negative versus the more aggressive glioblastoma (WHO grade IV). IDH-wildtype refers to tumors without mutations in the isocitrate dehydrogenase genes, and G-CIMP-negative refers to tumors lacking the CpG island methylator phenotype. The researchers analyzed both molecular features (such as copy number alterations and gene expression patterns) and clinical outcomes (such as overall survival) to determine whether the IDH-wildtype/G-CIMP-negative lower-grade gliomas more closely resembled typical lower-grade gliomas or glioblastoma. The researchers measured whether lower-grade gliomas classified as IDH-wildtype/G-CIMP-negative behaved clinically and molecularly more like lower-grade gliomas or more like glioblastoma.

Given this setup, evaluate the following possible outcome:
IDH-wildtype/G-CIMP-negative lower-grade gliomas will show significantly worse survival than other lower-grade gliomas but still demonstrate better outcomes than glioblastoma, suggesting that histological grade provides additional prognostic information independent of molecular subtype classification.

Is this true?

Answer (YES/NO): NO